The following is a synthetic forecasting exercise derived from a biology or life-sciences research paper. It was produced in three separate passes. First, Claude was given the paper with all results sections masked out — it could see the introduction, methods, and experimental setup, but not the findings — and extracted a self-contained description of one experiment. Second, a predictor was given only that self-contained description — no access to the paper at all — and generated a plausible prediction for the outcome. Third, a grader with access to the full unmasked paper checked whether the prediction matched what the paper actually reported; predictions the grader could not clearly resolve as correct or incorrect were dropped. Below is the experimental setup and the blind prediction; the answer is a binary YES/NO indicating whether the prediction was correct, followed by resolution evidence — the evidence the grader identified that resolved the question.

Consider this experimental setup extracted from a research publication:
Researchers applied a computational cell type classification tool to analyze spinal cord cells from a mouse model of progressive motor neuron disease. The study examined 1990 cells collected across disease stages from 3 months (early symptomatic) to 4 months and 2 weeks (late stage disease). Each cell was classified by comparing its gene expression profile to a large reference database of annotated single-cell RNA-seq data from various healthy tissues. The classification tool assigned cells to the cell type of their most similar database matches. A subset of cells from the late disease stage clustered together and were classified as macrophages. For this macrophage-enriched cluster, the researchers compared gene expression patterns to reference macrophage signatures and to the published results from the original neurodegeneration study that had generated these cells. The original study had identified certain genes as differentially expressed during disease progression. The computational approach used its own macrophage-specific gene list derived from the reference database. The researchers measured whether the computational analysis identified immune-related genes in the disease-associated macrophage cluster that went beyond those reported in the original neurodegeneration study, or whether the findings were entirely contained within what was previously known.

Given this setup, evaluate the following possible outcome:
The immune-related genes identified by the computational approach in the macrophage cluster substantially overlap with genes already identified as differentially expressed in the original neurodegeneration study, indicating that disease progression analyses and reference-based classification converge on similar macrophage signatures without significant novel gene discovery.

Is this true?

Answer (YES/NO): NO